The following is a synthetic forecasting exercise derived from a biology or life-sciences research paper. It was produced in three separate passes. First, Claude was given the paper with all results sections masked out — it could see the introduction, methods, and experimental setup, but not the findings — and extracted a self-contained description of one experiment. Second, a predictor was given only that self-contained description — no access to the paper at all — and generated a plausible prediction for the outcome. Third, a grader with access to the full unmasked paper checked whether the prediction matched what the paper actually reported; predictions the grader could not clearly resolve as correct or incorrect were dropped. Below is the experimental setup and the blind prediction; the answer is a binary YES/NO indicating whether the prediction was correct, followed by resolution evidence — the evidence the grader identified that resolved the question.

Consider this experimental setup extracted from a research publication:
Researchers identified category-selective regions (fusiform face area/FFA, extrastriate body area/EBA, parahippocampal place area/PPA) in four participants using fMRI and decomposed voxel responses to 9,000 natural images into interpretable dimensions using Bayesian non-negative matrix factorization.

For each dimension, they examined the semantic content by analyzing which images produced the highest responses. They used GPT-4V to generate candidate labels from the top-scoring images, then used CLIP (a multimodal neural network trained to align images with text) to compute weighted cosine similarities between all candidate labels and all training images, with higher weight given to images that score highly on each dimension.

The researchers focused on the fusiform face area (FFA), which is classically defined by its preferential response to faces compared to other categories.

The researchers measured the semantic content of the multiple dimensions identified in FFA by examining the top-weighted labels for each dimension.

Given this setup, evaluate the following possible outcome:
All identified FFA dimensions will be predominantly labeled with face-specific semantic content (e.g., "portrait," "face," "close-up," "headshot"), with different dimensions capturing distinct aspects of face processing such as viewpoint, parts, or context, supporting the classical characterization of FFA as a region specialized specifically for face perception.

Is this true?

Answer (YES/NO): NO